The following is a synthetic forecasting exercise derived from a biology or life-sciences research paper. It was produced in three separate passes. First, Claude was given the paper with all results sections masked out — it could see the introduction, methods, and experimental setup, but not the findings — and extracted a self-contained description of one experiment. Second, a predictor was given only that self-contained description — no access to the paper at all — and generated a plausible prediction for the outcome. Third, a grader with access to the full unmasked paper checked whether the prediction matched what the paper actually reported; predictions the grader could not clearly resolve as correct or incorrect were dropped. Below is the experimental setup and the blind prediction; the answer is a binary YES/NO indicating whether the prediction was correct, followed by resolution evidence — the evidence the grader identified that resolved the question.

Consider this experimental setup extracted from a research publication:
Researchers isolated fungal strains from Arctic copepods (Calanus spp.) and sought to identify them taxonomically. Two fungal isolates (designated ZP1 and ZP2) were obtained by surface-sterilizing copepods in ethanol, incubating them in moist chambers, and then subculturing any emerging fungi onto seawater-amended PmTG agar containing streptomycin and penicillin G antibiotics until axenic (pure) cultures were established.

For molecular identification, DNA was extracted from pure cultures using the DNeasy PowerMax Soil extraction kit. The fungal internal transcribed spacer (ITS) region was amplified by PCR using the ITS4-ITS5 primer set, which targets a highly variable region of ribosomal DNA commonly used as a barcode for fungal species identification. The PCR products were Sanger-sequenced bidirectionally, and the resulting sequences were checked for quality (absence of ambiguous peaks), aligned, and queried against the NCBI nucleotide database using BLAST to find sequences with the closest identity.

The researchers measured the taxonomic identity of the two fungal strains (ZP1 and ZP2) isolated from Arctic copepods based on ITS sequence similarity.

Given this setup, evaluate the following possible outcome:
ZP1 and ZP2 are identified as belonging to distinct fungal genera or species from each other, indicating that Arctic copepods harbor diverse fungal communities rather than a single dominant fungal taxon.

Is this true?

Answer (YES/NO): NO